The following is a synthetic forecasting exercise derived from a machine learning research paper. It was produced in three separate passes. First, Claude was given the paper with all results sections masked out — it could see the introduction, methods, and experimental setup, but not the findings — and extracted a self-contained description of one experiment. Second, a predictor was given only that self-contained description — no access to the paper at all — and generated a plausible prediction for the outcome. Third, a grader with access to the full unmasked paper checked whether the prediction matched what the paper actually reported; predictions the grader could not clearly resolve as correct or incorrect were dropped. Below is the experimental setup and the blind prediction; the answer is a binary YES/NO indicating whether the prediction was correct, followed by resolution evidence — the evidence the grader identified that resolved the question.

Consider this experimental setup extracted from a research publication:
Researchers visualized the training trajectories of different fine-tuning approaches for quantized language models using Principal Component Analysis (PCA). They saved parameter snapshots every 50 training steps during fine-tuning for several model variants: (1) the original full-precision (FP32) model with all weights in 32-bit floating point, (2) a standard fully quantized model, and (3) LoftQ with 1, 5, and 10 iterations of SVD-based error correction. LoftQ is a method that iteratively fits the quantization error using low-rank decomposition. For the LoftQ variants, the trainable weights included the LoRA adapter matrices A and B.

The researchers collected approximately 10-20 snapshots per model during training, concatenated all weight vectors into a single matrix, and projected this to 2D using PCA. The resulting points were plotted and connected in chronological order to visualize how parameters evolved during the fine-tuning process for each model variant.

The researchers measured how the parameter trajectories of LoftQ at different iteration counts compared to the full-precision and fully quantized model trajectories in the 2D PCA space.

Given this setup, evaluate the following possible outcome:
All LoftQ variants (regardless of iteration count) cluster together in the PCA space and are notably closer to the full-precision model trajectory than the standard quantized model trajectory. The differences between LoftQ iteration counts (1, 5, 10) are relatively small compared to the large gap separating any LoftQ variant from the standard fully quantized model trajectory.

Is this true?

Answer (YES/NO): NO